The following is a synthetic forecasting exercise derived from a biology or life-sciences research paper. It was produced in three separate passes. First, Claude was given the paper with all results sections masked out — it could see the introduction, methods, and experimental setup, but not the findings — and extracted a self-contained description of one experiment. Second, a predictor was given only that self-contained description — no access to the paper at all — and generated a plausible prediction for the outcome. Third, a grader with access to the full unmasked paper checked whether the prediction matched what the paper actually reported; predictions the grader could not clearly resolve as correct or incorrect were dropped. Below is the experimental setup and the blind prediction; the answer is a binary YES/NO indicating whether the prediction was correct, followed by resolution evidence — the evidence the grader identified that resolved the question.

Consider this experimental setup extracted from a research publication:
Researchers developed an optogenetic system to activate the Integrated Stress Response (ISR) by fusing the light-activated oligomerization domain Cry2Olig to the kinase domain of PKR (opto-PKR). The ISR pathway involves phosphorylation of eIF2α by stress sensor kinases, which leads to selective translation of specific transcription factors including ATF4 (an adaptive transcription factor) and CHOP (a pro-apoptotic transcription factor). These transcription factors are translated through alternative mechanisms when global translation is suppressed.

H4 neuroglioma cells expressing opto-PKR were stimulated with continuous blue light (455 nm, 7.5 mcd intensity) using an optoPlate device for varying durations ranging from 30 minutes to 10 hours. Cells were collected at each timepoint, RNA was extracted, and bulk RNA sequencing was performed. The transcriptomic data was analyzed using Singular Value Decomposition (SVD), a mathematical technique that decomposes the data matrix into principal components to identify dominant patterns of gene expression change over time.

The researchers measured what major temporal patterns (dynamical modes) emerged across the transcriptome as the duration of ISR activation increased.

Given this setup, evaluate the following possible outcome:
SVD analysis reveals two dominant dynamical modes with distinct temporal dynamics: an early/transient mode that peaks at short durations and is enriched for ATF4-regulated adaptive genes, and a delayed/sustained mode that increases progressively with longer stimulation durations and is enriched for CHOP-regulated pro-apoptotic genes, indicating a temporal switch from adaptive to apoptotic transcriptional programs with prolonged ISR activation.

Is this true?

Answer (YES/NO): NO